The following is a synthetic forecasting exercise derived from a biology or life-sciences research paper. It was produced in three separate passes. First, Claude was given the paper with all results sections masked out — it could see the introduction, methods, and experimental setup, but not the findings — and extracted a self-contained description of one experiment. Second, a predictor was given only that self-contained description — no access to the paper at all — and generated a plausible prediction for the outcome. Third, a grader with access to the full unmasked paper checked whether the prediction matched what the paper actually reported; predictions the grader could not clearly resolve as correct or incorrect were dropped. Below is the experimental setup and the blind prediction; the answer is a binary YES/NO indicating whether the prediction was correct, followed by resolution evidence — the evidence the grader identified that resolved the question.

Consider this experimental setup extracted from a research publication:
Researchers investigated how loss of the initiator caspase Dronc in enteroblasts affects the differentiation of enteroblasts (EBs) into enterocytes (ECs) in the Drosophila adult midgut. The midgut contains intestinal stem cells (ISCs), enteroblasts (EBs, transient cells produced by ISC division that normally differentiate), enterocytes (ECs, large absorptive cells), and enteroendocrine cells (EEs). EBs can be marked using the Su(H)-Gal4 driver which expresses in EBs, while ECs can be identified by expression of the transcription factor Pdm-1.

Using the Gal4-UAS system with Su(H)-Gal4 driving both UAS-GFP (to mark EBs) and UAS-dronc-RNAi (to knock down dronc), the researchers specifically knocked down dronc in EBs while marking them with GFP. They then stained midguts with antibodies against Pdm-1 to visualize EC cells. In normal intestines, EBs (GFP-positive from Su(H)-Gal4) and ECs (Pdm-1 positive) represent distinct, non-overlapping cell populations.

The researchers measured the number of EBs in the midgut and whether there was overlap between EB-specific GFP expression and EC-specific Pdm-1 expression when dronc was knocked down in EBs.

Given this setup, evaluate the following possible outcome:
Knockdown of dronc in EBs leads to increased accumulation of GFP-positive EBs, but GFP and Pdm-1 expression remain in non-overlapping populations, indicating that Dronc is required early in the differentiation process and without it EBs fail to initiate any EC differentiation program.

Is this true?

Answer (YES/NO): NO